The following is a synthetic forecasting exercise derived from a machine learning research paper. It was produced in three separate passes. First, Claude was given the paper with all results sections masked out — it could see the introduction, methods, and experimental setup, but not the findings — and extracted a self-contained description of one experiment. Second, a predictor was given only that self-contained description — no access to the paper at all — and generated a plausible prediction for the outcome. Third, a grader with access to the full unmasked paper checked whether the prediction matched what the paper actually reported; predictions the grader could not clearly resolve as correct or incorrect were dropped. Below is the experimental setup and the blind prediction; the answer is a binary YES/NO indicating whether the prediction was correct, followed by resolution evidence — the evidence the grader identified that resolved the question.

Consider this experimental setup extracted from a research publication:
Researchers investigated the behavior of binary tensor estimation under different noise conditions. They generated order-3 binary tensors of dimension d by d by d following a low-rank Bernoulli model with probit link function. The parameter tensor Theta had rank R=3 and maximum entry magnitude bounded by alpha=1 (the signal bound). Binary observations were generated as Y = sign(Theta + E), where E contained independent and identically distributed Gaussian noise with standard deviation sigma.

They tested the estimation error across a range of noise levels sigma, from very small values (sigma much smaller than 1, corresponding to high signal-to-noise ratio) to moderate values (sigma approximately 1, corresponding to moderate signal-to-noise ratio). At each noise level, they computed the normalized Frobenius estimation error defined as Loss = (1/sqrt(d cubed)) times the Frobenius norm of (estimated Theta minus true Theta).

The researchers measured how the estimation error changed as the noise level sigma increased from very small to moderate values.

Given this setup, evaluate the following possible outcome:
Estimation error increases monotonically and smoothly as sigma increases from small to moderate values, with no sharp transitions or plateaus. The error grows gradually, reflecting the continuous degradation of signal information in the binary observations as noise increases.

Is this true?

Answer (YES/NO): NO